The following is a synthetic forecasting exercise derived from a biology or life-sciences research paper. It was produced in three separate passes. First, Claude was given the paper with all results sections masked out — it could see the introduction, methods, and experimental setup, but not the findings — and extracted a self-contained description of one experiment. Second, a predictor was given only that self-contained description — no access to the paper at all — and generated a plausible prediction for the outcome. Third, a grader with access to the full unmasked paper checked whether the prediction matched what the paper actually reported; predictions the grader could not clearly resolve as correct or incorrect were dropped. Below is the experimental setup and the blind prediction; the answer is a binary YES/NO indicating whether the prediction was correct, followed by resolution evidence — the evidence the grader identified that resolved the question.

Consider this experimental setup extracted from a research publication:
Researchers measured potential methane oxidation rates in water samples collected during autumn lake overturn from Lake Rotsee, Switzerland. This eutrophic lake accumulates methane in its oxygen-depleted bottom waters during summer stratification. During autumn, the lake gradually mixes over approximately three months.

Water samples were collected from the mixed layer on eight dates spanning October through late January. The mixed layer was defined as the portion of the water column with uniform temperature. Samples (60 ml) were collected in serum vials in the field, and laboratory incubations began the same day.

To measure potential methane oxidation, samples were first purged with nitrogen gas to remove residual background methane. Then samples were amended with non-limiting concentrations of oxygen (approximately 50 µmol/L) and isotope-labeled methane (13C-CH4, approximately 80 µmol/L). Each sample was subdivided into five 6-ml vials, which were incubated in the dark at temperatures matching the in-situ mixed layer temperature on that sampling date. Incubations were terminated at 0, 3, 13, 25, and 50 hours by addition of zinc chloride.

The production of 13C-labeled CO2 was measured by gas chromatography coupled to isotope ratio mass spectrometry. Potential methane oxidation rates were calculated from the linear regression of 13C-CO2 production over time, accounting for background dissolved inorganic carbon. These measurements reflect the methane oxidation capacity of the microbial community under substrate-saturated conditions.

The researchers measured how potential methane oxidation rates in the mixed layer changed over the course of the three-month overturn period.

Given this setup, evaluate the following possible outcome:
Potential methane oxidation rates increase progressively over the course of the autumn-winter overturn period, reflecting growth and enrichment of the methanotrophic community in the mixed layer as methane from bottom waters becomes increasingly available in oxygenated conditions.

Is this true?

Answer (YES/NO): NO